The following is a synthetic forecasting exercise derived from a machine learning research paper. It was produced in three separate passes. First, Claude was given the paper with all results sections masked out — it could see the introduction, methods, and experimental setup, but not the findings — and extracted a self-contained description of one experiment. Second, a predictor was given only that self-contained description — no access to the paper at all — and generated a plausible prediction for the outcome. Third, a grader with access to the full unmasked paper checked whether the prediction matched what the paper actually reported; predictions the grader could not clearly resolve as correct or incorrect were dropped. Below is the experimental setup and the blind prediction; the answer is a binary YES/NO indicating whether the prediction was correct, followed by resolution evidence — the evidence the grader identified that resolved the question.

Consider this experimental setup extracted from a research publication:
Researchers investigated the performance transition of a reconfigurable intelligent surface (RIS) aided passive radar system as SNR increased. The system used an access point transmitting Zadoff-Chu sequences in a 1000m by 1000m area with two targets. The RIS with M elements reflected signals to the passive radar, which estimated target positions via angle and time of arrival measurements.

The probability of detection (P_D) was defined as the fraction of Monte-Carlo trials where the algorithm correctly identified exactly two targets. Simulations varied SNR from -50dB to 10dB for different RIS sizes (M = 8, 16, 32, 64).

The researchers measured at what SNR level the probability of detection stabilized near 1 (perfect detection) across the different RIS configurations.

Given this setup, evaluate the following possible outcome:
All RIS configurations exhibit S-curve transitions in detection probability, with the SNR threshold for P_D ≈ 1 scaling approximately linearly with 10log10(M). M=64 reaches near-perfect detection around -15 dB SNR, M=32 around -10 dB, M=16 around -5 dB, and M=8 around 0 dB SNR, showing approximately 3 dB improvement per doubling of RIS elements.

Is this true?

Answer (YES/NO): NO